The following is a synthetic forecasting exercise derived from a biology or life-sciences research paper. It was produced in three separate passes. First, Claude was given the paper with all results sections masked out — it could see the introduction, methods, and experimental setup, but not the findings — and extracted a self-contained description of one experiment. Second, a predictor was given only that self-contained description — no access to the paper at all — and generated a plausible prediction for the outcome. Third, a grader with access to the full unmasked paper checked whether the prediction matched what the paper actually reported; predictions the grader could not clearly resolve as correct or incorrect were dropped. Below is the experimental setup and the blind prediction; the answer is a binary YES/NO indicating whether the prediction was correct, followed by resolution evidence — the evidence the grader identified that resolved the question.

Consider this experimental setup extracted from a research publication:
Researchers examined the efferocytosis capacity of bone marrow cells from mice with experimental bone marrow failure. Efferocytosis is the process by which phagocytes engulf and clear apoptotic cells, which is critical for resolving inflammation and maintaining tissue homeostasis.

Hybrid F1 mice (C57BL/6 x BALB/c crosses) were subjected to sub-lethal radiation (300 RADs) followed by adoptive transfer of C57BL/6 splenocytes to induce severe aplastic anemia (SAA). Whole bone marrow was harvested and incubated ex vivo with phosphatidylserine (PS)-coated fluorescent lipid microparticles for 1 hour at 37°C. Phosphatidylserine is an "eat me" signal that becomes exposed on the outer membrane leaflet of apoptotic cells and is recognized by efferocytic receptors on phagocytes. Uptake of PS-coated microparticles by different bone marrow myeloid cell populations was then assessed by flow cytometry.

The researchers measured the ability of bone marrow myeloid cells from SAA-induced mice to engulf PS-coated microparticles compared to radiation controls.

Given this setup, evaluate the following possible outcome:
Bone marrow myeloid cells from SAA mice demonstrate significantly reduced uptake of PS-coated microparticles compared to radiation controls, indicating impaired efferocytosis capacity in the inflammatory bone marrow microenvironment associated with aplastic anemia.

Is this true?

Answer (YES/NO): YES